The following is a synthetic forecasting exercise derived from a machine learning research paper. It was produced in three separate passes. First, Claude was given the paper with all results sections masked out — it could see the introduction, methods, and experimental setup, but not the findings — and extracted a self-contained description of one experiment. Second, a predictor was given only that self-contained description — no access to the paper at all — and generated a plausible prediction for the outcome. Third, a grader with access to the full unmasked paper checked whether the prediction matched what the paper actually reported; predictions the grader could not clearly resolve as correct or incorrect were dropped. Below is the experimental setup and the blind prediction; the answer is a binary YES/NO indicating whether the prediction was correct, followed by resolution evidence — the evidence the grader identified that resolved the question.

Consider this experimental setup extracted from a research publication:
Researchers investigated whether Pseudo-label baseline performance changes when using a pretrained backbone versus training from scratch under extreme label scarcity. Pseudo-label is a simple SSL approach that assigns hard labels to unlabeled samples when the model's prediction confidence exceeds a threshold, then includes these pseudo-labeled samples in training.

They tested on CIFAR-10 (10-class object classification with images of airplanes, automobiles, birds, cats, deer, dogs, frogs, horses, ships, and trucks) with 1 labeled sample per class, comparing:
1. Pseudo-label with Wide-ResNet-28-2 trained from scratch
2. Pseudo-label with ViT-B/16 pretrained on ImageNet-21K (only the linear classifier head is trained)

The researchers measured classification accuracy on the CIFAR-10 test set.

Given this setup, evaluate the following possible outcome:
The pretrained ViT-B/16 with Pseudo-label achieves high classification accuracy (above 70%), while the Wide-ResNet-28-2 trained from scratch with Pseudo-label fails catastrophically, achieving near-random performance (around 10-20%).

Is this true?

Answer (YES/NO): NO